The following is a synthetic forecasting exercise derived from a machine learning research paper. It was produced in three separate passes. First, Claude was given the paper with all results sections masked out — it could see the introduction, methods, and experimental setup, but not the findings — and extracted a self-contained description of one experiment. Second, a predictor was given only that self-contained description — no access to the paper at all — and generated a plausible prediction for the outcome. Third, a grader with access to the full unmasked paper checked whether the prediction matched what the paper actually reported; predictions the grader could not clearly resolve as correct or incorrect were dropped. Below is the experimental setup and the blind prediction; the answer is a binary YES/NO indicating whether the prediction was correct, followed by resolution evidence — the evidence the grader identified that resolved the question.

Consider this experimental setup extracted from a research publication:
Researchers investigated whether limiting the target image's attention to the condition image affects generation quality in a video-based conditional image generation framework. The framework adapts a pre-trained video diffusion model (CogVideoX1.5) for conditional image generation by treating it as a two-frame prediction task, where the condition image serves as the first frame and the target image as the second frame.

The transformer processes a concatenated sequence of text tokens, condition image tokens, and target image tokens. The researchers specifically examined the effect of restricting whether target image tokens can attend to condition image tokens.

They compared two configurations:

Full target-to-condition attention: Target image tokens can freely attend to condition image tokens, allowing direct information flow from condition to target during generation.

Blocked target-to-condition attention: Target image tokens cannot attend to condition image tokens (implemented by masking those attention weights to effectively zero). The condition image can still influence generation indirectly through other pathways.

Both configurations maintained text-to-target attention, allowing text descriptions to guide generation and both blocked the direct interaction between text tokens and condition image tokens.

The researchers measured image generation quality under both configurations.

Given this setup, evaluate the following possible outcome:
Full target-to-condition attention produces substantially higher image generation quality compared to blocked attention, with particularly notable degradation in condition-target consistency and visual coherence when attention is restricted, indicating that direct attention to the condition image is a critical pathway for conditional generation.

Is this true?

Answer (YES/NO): NO